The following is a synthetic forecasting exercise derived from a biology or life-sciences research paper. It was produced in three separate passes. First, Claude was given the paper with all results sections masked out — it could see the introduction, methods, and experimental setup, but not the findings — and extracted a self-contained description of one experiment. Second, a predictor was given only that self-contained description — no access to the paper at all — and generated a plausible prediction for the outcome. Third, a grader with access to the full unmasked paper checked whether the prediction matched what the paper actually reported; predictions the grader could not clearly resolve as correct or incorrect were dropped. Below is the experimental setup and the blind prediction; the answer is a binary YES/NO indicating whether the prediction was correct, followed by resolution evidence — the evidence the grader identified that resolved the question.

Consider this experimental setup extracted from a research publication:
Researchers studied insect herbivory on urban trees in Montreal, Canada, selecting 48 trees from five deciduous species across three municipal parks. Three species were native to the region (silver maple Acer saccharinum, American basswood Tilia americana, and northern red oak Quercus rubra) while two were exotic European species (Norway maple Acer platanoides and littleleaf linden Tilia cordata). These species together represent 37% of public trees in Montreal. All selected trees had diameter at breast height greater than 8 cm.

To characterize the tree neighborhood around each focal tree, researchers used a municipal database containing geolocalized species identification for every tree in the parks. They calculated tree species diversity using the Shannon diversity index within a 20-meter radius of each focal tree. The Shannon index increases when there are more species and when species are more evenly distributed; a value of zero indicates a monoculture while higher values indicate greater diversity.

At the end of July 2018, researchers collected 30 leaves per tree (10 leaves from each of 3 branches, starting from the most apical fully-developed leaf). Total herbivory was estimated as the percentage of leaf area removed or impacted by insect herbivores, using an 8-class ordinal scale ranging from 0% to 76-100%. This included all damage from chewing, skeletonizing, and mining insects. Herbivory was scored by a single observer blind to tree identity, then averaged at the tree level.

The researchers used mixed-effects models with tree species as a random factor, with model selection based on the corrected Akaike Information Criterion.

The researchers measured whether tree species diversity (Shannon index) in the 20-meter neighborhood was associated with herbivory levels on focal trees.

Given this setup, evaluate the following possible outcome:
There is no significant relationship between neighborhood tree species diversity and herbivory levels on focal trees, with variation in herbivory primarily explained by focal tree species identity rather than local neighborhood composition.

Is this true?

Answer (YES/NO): NO